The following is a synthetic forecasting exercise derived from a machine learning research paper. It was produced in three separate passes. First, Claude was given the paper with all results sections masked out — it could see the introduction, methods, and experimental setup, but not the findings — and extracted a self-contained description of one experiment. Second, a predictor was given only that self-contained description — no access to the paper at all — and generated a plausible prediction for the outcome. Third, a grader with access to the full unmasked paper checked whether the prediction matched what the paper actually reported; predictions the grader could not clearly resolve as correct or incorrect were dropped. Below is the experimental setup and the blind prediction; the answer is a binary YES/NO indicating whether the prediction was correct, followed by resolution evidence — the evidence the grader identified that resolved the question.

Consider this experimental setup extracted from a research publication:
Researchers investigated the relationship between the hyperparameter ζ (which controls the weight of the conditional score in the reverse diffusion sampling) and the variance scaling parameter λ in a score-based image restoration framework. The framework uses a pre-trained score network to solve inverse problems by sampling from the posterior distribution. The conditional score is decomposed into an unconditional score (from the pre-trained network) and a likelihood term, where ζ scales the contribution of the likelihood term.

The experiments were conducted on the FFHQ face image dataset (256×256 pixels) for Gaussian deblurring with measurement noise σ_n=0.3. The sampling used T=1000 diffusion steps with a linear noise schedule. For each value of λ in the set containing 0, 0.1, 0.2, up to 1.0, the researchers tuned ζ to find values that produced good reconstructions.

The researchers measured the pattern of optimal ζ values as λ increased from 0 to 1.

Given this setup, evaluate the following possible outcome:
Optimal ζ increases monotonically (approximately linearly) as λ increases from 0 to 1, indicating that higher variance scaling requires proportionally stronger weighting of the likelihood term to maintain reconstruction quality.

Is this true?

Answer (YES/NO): NO